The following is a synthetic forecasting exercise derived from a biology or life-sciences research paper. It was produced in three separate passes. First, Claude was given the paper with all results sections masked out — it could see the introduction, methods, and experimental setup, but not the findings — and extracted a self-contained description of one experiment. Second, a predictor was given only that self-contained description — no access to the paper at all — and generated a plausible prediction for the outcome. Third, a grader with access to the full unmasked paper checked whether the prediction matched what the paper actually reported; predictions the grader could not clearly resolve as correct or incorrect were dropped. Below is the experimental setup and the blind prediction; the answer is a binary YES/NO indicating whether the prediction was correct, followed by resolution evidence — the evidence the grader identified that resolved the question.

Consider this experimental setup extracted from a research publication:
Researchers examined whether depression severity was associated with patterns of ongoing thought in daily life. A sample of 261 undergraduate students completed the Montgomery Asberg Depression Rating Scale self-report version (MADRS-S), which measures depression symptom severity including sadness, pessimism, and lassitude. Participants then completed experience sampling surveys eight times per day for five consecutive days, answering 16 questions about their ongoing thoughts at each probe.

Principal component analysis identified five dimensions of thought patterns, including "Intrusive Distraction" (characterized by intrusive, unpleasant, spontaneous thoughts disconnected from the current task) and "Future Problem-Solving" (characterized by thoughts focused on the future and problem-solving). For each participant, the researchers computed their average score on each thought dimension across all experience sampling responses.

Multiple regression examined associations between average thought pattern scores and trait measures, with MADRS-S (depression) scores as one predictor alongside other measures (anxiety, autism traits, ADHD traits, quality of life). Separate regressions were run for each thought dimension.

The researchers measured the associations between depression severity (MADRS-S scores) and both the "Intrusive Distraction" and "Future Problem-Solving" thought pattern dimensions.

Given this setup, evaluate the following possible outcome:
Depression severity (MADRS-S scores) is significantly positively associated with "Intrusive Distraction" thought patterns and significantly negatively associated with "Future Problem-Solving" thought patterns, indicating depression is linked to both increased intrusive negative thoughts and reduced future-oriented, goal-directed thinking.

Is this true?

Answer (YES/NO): NO